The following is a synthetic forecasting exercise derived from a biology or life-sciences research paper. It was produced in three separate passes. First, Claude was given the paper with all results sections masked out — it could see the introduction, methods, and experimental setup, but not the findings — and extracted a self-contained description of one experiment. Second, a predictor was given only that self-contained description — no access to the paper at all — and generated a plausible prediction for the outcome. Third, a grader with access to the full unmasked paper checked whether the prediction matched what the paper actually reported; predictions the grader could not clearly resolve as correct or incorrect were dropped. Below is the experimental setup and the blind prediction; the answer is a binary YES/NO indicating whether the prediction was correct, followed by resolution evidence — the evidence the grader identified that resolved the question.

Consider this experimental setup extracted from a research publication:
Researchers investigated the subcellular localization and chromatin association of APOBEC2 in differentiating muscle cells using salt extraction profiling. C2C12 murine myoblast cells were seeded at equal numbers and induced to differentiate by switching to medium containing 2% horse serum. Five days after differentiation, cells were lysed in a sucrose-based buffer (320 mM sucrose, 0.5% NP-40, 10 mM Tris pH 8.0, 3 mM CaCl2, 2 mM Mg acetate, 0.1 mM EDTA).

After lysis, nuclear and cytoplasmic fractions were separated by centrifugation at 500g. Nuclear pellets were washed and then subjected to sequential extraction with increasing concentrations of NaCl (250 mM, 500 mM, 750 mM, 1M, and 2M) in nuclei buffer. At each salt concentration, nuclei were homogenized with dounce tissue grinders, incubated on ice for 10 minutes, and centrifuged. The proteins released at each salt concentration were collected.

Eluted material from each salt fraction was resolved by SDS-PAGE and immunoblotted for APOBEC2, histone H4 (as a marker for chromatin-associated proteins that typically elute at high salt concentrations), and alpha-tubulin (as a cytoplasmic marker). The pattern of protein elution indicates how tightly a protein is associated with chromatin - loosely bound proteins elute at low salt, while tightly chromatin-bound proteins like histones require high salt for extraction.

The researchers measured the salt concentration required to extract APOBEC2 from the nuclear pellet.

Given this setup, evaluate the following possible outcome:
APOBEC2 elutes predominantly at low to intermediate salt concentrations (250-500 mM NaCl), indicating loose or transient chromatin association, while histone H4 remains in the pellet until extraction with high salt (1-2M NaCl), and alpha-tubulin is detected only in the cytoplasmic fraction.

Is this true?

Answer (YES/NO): NO